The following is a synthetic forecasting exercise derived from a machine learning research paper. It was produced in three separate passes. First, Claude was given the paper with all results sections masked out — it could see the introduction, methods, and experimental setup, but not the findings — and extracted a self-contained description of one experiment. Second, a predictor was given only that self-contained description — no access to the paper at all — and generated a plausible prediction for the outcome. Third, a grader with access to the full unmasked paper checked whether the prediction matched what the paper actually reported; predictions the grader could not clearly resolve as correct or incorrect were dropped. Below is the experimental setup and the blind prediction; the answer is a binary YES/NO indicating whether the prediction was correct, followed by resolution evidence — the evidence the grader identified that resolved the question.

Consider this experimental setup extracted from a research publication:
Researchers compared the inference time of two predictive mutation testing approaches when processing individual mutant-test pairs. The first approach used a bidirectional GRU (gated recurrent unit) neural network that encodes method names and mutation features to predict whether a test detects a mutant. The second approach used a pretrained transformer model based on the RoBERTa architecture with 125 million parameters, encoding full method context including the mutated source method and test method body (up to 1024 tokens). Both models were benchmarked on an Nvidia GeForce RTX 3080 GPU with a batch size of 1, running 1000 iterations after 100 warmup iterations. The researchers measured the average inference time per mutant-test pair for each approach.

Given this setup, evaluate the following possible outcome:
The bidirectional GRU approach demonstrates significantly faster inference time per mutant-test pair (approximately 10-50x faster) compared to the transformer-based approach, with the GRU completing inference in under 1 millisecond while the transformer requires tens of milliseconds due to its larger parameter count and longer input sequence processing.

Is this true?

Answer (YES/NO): NO